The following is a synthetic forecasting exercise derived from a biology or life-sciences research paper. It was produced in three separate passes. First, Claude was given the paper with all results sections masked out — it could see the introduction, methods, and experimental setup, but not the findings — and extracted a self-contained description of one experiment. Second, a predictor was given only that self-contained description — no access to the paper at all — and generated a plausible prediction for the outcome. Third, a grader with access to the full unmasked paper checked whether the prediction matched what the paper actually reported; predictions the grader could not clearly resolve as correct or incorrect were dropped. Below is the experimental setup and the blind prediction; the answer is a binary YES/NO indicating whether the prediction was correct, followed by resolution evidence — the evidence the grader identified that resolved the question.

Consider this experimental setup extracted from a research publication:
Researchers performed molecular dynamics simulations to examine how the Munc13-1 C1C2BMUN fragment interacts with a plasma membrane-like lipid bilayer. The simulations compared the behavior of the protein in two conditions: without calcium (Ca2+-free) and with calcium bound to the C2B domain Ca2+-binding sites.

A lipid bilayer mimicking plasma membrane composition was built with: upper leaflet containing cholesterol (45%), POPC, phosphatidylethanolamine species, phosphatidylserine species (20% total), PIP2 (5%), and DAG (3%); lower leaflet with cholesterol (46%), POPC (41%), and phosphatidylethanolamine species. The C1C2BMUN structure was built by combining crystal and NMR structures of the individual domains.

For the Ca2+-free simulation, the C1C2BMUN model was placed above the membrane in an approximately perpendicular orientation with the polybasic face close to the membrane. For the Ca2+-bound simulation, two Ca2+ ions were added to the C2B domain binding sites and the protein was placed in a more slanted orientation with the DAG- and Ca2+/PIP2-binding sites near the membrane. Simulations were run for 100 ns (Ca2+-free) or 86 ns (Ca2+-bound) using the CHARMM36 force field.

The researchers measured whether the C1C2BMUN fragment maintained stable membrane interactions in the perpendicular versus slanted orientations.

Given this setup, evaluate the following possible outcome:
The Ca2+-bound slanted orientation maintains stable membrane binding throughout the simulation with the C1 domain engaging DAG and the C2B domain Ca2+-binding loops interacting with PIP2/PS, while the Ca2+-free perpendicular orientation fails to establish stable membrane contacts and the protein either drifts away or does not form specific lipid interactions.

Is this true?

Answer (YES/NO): NO